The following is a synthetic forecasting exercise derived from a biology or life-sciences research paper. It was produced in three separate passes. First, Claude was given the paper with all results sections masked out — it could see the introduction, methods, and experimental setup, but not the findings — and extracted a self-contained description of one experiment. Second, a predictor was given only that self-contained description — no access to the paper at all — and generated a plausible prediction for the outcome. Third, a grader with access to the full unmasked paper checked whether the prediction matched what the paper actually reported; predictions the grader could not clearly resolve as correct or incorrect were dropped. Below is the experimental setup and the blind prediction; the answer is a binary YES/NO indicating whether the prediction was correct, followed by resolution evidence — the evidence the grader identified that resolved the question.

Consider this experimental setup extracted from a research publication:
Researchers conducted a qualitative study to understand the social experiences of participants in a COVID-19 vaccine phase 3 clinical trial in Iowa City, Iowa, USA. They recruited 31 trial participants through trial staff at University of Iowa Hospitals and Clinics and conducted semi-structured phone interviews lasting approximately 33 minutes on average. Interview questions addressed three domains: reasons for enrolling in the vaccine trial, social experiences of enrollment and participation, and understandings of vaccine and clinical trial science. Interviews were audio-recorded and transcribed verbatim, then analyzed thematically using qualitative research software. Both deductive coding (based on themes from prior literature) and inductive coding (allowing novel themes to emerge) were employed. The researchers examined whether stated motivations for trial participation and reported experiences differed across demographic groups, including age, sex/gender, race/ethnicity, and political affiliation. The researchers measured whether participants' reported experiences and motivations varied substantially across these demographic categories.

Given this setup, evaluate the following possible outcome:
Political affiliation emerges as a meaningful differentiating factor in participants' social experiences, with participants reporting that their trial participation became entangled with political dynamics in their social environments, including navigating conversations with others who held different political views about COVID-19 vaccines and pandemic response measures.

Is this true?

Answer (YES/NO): NO